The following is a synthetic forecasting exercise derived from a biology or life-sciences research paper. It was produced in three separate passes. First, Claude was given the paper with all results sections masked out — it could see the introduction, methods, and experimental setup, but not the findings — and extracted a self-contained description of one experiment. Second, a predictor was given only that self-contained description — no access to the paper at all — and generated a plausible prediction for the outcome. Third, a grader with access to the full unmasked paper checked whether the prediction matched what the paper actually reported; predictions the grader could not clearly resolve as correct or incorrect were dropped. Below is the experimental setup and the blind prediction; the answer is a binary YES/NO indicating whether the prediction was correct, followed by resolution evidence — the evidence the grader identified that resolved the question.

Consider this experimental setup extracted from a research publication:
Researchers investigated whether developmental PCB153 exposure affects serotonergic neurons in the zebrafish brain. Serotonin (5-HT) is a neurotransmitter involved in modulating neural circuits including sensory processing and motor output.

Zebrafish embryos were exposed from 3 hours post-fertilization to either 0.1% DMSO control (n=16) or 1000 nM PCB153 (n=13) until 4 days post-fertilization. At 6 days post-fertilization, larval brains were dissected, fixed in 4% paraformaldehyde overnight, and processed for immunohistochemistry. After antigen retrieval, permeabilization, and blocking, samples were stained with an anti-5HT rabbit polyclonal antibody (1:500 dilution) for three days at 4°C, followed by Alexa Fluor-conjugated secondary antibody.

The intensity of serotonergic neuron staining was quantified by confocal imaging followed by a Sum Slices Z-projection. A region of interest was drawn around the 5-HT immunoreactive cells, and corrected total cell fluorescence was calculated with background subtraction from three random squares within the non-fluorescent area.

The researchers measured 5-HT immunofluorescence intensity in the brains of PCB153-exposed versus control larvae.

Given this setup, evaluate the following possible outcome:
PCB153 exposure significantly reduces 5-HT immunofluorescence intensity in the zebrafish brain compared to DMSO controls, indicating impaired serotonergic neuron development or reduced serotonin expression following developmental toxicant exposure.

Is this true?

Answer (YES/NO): NO